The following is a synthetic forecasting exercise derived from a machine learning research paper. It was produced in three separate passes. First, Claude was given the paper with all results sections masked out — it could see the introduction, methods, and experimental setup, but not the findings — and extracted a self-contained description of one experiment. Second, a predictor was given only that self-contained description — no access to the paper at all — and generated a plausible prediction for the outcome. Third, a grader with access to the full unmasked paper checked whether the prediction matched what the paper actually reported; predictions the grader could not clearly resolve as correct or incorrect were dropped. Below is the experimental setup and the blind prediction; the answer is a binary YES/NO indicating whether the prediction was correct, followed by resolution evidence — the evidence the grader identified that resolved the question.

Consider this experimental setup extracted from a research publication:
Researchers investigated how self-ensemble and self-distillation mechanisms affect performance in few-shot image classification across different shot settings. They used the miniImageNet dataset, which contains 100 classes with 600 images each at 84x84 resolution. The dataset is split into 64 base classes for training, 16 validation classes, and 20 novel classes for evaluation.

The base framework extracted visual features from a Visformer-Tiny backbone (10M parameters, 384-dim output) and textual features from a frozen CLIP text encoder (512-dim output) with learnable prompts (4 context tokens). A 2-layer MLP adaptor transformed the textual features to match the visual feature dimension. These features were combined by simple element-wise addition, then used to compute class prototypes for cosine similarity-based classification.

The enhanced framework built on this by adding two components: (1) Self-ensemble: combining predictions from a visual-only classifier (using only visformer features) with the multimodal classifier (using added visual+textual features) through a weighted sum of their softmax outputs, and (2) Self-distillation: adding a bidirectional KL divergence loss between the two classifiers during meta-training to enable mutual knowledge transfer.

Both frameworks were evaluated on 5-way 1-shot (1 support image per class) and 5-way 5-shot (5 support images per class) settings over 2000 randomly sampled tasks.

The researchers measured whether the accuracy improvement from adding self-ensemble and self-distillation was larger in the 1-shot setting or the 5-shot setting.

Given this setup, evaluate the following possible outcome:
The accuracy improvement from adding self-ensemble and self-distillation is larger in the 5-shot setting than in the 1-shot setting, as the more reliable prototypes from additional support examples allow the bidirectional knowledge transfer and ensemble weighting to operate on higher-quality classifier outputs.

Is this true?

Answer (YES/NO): NO